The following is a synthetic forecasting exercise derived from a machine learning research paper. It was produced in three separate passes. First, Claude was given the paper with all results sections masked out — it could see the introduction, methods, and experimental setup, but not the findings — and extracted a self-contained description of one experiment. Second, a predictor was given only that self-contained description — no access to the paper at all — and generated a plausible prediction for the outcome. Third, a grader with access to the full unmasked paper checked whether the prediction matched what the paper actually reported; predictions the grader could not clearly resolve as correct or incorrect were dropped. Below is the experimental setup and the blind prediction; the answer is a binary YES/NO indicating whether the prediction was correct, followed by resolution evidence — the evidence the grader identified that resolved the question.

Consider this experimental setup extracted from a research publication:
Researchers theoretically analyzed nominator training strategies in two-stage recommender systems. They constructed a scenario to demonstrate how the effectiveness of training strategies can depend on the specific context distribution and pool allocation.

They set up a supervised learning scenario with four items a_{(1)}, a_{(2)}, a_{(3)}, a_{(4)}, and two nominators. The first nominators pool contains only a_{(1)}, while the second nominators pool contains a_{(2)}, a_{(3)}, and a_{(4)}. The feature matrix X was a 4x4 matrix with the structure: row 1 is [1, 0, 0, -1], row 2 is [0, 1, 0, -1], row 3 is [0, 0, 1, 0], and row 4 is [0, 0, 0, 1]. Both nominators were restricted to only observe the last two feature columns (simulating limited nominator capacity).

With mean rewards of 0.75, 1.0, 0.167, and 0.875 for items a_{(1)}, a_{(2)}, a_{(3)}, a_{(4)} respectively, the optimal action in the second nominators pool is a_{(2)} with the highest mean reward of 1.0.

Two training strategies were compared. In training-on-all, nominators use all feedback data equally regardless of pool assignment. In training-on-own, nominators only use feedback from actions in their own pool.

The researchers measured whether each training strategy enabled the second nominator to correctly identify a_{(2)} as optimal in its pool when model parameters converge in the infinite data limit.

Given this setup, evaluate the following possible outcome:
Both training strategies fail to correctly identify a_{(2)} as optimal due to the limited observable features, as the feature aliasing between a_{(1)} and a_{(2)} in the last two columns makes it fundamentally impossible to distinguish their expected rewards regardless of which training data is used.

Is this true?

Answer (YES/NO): NO